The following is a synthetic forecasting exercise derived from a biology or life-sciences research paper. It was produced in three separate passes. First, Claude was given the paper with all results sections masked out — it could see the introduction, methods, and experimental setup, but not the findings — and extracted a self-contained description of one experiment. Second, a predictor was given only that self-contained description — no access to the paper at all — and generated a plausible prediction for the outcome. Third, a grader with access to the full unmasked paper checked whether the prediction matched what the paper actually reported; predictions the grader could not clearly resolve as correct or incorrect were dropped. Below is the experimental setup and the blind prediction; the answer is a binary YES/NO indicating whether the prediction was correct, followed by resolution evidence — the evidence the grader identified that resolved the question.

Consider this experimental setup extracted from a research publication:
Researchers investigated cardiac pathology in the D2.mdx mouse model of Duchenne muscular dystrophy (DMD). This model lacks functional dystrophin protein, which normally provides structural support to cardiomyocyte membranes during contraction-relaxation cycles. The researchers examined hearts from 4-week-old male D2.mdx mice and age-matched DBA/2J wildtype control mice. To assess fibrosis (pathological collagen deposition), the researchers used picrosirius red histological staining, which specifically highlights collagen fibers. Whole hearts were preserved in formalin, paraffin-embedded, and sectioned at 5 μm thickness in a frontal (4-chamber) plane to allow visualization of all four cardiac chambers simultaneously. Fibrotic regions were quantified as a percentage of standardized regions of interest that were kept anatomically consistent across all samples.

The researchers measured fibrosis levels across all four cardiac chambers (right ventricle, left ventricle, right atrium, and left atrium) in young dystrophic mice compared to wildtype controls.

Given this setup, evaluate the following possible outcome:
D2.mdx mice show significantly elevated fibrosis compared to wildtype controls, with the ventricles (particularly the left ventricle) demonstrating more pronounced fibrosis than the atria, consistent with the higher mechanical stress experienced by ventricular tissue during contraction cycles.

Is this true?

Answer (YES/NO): NO